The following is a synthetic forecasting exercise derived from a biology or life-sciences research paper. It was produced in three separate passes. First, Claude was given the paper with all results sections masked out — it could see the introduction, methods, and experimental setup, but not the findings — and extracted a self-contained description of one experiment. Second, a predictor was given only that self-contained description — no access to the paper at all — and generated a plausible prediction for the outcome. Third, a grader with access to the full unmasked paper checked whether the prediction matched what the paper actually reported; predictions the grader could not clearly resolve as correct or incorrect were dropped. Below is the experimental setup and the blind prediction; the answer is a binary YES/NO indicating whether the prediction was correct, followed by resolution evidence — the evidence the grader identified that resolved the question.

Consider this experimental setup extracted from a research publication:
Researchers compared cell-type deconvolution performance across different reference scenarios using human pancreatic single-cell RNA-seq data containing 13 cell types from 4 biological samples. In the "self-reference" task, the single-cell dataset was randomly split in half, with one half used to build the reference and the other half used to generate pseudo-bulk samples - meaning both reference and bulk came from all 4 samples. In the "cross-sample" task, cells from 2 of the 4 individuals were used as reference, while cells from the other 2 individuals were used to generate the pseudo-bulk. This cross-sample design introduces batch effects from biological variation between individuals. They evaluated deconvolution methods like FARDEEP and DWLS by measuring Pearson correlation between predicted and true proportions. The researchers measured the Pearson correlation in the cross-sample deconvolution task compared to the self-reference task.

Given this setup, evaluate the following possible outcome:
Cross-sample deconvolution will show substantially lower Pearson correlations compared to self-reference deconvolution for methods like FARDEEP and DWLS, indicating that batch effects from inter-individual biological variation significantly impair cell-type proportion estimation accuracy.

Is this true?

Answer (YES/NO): YES